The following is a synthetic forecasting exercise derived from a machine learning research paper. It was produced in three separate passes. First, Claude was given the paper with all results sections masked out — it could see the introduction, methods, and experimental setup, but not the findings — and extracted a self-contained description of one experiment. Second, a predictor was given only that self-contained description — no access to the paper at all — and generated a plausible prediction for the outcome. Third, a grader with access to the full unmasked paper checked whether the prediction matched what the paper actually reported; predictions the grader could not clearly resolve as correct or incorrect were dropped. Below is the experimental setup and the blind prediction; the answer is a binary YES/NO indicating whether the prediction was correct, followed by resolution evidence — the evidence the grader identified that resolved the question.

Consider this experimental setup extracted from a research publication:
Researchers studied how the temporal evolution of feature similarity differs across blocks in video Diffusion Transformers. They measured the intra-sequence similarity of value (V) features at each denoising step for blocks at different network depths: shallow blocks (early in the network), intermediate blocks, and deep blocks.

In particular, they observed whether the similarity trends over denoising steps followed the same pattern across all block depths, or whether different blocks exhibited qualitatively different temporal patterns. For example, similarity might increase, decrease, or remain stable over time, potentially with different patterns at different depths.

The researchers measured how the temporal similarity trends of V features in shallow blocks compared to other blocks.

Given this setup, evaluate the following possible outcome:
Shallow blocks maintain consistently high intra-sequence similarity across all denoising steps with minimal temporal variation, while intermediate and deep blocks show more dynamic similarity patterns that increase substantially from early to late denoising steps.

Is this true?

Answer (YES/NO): NO